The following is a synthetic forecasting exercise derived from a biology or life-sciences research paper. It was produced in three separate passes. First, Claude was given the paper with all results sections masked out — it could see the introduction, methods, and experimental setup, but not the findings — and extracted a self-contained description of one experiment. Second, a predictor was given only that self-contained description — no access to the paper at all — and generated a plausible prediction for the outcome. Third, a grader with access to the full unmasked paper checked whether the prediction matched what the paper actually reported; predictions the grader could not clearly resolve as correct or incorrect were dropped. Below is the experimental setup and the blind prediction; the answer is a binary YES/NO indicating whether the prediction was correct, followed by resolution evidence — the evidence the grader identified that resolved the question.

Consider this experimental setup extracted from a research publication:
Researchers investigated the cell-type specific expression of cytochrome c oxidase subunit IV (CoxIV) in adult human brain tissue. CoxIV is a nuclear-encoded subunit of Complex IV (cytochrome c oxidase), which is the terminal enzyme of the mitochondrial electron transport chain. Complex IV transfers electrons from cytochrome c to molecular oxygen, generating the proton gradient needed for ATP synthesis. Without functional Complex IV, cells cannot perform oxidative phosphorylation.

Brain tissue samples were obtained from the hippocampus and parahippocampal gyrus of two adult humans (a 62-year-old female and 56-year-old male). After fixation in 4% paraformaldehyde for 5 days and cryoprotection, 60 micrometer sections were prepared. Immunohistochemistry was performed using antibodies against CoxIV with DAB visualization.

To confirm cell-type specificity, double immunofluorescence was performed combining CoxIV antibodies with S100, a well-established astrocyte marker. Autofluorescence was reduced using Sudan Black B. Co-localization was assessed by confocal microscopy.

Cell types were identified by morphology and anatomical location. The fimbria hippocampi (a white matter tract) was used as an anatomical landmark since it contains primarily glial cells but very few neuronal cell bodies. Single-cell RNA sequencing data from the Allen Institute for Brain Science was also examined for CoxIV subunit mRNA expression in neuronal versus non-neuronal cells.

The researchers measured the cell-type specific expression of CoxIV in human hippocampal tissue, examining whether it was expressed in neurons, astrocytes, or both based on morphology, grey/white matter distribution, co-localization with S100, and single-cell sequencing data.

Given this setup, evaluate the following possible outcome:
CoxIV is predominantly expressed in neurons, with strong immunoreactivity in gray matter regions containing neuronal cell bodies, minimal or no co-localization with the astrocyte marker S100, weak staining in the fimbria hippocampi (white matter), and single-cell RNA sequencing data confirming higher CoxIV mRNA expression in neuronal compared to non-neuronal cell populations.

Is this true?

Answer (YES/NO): NO